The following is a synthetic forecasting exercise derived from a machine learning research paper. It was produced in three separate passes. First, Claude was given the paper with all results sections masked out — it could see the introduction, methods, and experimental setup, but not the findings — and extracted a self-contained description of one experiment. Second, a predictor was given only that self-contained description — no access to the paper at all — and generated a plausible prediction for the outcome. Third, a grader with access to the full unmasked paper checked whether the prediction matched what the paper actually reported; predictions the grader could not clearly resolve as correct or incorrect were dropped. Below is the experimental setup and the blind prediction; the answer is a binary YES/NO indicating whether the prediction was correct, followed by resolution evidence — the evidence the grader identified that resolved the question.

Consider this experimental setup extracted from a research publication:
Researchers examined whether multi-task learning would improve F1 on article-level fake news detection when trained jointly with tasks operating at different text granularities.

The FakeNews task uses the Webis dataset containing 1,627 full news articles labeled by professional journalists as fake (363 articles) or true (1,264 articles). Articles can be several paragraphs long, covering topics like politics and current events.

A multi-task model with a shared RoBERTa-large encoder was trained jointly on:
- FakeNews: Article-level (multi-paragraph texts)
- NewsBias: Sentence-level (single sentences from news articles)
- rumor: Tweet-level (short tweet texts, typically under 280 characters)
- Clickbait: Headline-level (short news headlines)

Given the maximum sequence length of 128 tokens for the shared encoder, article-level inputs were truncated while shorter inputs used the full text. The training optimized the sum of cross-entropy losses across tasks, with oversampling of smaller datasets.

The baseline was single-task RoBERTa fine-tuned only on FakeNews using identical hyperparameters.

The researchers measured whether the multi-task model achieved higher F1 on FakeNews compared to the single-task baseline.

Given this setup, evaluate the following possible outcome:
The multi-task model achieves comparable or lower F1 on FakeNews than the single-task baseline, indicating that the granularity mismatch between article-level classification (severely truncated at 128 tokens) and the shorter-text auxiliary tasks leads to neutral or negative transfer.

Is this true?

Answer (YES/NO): YES